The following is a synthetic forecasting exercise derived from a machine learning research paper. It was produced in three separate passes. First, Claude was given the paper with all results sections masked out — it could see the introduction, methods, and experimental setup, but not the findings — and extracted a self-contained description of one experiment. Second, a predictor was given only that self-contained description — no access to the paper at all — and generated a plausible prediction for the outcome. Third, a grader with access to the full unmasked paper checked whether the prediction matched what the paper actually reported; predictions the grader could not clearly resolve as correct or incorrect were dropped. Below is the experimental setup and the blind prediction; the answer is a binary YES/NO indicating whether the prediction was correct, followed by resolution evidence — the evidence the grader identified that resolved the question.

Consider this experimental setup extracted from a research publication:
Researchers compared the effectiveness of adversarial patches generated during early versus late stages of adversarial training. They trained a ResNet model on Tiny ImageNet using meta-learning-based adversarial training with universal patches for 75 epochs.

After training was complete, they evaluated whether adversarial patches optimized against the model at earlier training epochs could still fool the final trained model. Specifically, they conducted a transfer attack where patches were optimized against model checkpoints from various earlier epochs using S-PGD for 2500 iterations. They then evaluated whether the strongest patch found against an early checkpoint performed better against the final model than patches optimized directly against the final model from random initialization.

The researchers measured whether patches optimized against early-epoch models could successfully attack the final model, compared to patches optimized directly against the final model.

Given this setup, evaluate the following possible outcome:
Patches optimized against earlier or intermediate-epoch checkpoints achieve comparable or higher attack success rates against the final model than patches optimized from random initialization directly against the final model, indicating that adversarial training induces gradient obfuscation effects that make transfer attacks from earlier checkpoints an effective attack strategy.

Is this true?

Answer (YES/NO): NO